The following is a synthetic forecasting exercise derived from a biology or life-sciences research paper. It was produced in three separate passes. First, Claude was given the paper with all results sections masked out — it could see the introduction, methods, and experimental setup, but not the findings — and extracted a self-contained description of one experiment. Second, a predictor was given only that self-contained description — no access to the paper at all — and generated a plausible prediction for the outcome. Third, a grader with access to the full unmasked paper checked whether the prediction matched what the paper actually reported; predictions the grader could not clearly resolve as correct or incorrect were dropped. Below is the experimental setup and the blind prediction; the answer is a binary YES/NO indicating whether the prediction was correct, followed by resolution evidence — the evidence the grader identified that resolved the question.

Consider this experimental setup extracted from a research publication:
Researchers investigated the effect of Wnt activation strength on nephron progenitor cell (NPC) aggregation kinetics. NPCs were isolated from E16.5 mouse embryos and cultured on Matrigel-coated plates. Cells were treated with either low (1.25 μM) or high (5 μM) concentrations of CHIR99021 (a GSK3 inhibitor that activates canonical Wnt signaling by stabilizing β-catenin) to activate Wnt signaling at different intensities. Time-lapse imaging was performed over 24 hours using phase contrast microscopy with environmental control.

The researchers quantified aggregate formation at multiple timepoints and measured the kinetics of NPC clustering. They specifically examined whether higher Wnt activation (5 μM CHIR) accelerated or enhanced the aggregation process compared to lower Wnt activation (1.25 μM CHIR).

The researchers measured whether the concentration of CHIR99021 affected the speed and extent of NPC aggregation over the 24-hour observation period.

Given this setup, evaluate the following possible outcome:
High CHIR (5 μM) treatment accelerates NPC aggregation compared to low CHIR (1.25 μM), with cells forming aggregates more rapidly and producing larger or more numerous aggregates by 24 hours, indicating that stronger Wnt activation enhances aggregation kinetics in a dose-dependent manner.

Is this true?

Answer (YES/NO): YES